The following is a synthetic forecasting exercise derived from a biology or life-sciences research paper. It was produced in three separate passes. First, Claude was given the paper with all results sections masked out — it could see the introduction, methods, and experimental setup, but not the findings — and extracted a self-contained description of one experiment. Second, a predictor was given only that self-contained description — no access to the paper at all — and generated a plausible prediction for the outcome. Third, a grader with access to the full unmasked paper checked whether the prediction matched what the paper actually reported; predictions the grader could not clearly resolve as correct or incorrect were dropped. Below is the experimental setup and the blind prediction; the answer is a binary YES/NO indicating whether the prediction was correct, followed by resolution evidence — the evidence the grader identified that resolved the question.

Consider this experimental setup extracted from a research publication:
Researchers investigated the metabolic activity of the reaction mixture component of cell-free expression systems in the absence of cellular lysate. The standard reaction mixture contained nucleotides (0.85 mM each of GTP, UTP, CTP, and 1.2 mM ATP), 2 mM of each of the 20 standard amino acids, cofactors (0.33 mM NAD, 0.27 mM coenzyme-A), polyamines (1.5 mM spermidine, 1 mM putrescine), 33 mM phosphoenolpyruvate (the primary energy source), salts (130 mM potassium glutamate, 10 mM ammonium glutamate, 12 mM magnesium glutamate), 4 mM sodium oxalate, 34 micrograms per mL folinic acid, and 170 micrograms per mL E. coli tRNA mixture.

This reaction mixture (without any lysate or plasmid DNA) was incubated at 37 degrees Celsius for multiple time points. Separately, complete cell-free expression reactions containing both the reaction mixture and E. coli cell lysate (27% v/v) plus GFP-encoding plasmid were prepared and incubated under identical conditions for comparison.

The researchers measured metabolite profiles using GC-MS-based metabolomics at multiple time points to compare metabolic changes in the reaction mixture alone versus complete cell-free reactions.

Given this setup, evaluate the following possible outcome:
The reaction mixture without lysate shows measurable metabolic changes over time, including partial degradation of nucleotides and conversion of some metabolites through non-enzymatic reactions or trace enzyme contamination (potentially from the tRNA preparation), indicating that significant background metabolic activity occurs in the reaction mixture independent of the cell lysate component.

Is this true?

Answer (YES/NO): NO